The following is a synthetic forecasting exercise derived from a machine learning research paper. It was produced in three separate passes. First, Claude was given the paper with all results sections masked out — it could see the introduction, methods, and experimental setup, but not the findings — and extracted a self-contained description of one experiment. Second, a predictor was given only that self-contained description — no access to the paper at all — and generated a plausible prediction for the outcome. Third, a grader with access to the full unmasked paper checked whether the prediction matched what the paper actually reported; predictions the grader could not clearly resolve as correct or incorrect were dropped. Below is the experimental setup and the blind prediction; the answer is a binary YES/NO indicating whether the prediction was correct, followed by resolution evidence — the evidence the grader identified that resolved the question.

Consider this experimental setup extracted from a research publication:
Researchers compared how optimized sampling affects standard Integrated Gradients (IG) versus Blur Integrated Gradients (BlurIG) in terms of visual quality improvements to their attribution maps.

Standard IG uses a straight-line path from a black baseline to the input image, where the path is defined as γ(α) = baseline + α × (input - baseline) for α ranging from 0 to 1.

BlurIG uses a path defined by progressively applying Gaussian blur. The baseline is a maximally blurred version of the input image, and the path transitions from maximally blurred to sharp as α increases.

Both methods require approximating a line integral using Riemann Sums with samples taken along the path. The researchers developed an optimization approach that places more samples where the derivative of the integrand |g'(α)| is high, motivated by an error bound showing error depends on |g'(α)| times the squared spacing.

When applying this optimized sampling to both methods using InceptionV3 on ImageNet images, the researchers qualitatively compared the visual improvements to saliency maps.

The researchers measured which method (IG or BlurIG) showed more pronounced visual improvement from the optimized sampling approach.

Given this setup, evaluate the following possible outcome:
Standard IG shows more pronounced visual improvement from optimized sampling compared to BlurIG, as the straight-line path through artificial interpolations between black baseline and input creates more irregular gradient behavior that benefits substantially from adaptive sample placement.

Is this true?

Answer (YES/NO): NO